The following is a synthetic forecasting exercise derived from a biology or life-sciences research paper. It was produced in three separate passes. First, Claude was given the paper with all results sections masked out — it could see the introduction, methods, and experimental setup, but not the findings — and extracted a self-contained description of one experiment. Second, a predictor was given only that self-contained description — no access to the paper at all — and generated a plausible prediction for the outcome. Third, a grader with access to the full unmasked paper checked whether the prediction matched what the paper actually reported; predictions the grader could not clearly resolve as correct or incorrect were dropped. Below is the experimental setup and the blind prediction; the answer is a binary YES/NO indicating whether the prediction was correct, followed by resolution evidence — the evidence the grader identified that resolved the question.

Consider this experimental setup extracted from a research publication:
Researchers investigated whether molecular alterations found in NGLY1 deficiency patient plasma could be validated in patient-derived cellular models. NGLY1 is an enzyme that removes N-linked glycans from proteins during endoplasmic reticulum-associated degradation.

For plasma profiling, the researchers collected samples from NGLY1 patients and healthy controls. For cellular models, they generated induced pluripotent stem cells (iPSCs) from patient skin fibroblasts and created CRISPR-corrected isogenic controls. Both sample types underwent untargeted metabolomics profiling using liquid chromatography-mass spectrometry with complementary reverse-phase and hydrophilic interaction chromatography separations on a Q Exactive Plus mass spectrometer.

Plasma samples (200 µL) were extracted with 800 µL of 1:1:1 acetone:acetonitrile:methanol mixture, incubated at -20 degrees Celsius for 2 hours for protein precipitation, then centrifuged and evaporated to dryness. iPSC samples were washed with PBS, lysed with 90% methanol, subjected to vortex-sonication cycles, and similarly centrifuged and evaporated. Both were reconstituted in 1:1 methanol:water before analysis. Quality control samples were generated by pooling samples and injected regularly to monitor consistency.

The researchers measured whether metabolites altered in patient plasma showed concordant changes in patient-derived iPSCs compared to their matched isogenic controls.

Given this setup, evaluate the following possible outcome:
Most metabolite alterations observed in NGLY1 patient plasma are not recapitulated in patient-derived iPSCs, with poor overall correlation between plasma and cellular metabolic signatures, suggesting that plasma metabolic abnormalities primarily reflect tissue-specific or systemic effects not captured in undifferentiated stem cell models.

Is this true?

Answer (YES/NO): NO